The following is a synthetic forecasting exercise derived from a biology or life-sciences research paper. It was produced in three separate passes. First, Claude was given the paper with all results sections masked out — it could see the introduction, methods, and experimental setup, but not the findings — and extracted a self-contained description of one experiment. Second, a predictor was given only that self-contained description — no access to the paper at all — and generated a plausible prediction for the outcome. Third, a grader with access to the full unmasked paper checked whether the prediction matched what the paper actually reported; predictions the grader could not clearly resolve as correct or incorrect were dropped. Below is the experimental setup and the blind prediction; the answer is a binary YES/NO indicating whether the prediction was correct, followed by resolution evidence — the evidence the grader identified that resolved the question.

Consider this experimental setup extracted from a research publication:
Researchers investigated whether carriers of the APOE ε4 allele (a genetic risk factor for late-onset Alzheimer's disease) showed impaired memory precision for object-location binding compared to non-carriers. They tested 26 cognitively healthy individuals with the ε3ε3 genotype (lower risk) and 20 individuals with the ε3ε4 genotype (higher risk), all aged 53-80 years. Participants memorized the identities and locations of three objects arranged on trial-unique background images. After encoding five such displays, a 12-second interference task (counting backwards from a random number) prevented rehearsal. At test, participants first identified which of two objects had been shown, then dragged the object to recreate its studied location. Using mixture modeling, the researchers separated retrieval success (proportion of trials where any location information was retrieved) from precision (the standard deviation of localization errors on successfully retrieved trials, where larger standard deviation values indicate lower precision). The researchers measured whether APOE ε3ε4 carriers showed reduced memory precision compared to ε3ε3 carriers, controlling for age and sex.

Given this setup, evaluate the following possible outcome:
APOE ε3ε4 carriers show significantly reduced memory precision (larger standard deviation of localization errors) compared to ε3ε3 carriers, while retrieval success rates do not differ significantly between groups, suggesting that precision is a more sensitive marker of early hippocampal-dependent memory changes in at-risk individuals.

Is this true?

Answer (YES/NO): NO